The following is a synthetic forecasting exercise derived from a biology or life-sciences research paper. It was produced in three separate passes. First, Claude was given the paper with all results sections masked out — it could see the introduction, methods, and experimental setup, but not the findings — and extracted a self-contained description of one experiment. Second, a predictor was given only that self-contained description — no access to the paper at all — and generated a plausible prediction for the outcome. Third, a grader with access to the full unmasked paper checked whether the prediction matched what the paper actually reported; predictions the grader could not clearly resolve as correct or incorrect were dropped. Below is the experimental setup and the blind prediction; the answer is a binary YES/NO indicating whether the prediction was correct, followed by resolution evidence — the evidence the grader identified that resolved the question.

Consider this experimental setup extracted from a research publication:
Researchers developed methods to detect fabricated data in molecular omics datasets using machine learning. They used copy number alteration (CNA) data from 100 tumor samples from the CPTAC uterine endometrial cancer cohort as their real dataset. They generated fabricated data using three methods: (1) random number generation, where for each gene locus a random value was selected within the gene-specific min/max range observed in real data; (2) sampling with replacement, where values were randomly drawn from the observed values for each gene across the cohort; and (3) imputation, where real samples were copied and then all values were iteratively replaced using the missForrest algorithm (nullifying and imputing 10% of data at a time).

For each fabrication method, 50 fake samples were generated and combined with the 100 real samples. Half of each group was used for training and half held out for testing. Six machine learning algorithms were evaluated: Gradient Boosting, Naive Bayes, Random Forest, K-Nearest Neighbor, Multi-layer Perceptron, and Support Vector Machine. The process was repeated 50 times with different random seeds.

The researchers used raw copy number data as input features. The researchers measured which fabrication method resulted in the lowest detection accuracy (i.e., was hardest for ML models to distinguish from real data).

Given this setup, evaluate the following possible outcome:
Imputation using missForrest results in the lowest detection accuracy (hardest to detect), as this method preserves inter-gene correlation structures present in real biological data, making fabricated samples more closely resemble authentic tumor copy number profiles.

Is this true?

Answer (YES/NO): NO